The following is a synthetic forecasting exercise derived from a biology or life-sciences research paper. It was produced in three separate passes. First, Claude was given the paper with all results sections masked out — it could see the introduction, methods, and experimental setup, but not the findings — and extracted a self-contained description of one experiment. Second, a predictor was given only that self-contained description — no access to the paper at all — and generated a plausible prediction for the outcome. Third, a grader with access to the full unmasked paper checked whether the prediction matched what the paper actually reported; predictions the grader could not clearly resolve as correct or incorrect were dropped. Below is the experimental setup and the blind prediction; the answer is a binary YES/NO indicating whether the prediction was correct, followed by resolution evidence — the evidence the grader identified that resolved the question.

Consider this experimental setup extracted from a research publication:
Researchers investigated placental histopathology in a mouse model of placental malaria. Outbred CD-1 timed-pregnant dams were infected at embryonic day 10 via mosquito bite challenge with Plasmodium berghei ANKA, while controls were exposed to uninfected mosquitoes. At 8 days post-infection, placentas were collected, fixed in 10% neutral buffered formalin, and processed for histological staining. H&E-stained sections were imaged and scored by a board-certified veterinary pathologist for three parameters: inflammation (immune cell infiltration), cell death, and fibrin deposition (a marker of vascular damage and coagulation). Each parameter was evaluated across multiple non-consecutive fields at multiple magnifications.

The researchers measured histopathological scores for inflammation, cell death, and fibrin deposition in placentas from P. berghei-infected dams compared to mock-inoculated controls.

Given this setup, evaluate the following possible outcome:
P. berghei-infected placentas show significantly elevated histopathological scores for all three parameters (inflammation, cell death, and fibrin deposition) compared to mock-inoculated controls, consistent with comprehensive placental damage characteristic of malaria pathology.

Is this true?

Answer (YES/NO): NO